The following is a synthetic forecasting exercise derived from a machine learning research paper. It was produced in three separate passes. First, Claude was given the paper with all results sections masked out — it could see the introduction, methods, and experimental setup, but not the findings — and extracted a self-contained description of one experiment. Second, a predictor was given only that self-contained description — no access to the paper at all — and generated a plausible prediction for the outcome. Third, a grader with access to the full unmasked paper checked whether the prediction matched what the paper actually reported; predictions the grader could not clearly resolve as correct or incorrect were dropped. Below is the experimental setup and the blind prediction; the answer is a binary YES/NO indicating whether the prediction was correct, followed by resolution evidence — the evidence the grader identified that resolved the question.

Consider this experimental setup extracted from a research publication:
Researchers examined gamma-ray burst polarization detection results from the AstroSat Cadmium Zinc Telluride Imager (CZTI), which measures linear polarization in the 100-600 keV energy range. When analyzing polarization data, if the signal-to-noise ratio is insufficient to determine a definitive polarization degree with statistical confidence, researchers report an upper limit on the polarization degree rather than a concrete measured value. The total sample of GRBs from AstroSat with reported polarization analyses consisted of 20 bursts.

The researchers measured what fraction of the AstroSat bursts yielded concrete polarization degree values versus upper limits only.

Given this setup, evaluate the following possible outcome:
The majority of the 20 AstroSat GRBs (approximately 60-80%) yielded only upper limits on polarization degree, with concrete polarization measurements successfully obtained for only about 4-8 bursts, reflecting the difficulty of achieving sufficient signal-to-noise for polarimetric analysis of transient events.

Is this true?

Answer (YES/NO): YES